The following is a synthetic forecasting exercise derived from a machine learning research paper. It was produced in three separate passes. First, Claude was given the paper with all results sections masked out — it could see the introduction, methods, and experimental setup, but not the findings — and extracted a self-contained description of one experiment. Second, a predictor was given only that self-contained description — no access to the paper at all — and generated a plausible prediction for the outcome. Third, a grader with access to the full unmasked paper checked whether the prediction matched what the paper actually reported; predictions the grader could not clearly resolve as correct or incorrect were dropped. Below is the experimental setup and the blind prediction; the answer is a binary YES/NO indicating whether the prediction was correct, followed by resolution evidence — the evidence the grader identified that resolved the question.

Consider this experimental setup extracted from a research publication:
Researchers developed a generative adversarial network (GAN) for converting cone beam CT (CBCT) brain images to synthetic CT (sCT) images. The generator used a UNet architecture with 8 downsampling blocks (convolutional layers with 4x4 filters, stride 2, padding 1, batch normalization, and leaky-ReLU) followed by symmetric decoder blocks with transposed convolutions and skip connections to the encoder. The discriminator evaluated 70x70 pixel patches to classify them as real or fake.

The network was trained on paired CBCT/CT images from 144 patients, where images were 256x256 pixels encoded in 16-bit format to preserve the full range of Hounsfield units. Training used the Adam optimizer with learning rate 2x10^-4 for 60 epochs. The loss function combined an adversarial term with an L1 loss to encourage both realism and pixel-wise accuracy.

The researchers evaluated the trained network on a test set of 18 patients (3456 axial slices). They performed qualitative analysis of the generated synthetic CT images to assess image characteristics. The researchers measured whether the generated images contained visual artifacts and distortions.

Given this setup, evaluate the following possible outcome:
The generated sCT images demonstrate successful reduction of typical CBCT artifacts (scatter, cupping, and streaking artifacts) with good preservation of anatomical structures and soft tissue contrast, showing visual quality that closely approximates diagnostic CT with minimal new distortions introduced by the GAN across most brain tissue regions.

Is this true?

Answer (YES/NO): NO